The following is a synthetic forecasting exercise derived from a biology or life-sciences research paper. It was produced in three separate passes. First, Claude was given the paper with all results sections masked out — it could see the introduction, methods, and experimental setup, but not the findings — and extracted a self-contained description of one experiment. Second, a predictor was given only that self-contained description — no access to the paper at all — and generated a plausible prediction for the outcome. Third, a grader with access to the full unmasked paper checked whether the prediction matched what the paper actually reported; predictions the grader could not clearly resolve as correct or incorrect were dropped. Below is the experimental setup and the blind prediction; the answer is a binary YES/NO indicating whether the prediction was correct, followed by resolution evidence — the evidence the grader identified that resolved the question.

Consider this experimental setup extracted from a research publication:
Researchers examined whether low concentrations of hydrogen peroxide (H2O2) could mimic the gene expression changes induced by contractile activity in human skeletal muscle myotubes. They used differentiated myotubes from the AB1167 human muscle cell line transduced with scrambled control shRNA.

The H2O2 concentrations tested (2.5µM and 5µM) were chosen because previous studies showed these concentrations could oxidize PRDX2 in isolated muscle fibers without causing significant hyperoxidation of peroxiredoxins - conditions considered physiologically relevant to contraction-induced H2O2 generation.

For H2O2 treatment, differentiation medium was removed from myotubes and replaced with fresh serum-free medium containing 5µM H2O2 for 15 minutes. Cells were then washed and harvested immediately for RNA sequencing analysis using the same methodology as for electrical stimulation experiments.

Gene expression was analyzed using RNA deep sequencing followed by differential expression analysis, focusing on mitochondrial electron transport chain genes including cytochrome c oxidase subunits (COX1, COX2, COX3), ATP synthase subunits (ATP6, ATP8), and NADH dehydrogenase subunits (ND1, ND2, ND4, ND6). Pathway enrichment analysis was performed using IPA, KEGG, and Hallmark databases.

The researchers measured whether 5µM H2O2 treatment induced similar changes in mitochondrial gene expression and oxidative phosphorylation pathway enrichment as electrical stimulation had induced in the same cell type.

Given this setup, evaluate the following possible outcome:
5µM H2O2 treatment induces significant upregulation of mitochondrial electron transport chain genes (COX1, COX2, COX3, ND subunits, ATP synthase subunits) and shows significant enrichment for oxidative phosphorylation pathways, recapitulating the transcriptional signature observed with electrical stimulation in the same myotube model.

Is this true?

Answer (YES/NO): YES